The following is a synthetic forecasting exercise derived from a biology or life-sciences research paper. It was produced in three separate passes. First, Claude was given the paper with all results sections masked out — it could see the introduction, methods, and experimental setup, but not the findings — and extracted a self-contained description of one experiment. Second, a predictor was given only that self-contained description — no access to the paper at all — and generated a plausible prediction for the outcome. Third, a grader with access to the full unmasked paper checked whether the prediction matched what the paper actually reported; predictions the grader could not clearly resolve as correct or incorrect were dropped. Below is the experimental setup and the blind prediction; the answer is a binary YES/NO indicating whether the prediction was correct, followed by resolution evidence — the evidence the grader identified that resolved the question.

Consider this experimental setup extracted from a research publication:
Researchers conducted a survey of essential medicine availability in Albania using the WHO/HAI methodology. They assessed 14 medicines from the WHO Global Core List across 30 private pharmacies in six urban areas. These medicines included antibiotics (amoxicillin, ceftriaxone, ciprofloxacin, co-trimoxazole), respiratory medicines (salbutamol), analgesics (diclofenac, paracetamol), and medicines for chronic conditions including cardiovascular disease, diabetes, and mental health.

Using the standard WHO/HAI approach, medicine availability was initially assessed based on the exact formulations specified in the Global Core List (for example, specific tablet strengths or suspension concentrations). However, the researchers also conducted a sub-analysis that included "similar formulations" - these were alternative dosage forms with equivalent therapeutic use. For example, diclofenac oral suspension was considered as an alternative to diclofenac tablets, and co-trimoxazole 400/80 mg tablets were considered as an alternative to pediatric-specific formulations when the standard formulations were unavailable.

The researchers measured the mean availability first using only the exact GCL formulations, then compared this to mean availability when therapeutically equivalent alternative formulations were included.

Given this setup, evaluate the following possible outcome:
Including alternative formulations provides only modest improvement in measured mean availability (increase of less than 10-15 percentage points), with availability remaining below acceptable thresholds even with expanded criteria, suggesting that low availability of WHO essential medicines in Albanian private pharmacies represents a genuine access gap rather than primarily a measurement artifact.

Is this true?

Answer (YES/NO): NO